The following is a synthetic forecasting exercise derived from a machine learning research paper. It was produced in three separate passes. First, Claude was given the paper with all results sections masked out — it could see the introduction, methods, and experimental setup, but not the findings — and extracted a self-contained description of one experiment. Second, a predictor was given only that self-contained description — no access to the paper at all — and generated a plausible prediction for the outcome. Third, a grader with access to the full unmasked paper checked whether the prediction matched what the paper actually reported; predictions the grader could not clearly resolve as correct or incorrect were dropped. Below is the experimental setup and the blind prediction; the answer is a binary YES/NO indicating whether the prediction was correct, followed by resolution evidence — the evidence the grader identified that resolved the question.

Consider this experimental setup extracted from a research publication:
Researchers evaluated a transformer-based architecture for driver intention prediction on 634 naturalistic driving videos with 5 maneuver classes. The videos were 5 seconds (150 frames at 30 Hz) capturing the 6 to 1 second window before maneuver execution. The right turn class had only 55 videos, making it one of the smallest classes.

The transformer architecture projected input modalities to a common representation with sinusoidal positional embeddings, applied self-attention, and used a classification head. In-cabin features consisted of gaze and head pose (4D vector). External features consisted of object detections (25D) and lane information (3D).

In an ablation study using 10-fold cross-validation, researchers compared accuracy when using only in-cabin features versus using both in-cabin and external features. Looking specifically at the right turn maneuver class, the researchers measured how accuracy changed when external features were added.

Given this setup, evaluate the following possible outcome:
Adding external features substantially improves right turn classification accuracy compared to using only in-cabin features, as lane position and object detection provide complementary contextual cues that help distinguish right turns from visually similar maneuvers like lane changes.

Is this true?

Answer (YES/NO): NO